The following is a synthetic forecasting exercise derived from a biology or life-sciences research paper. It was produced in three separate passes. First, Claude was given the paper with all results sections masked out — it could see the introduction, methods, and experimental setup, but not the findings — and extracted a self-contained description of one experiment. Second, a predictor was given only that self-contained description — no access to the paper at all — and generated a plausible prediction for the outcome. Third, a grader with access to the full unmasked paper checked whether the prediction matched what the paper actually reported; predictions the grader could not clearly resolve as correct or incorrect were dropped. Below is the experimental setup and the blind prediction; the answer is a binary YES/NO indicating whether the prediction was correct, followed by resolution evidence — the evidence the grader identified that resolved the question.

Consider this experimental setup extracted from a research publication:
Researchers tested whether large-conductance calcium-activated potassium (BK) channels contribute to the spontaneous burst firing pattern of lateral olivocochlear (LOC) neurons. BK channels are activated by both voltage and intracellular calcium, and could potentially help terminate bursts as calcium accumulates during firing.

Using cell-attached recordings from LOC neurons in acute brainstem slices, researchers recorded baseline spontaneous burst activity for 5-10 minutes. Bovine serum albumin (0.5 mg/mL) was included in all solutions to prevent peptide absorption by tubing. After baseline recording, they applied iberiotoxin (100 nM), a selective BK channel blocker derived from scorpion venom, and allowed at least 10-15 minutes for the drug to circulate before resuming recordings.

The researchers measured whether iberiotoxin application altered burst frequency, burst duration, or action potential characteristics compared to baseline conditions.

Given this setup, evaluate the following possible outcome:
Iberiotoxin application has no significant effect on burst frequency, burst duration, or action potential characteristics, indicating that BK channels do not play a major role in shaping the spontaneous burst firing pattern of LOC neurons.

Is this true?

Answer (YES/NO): NO